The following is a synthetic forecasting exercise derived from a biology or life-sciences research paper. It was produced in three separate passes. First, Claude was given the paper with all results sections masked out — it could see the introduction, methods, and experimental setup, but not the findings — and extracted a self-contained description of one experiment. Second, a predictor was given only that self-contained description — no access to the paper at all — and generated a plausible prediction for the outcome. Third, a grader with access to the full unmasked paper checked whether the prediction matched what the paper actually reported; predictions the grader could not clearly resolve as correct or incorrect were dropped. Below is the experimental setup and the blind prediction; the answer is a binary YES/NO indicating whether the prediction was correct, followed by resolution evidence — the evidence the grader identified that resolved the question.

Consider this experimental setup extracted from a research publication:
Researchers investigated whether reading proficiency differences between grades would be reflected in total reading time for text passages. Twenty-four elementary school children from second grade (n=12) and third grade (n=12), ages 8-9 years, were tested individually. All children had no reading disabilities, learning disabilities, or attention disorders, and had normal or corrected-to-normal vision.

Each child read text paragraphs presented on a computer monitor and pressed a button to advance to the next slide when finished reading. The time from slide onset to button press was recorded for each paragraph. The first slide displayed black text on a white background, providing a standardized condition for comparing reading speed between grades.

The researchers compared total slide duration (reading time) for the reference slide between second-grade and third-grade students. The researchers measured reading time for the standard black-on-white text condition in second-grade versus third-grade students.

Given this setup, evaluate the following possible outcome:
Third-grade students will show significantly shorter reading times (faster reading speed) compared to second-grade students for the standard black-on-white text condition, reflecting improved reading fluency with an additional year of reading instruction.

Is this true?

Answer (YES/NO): NO